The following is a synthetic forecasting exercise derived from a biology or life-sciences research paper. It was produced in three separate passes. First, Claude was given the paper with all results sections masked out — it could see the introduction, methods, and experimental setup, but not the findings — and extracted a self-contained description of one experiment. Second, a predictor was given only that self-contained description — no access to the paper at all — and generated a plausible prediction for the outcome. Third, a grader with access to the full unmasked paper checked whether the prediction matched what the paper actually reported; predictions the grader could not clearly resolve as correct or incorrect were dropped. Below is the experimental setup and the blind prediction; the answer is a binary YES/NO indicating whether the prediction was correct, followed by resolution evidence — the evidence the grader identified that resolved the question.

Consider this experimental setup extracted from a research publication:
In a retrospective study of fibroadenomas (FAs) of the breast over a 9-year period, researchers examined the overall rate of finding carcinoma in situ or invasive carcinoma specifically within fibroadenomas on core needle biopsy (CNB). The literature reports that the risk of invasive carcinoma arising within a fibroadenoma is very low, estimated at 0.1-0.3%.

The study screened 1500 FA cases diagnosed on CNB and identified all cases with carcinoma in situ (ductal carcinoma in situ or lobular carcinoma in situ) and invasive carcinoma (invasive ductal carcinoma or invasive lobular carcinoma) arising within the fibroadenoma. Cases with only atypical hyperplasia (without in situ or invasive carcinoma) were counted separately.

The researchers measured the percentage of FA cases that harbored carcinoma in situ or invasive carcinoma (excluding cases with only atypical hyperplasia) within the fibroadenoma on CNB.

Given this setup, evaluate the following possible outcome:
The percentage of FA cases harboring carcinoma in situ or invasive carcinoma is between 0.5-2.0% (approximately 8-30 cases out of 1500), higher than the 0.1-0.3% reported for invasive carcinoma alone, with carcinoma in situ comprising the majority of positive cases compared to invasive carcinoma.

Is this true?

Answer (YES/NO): YES